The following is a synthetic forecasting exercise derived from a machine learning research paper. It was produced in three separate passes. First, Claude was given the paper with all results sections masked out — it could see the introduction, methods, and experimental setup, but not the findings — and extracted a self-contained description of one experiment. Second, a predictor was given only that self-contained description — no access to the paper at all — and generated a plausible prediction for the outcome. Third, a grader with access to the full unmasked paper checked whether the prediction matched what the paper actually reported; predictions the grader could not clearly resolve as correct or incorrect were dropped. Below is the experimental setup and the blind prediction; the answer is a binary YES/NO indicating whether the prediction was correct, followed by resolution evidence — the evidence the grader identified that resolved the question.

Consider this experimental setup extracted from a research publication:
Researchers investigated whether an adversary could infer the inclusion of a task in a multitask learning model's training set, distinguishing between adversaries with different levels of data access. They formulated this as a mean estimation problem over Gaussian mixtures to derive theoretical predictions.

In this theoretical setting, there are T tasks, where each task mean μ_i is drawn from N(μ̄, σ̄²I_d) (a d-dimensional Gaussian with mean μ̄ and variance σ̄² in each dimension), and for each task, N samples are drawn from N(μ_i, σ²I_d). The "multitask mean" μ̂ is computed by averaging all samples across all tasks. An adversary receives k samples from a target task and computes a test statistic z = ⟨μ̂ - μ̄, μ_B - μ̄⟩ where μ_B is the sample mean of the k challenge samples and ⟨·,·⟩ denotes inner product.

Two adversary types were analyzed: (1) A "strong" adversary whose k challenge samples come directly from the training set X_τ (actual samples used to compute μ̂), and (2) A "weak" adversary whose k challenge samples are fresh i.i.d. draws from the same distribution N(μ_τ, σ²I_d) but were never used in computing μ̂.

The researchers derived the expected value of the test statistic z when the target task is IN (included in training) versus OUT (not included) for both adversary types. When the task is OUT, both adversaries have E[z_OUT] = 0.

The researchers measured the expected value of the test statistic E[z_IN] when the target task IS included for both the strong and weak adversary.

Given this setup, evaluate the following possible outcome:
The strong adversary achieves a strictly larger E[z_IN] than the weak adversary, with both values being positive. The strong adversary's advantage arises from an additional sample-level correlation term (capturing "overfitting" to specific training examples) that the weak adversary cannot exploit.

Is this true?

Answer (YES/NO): YES